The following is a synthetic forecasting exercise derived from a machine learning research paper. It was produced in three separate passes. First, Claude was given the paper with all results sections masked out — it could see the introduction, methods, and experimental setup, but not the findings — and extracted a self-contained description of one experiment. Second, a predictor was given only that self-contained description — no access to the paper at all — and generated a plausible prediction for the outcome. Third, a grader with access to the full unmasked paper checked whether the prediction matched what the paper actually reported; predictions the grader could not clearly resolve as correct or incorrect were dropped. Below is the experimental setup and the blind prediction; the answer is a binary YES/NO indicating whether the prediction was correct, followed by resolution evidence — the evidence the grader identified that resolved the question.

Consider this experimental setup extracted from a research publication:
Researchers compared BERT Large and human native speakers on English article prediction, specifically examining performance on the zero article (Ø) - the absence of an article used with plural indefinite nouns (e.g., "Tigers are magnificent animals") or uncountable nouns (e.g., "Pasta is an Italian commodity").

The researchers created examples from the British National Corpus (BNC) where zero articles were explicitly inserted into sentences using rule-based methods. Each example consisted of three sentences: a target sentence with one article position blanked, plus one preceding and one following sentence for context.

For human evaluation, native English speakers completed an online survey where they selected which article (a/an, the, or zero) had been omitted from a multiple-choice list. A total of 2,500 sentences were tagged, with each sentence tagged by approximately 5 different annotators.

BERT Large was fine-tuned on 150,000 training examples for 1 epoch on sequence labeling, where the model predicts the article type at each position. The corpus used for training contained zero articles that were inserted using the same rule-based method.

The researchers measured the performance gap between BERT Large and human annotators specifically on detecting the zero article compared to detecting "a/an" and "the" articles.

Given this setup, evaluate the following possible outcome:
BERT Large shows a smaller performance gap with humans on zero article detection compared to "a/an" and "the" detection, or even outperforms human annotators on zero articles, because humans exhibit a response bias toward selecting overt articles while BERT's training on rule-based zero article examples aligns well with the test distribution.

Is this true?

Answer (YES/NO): YES